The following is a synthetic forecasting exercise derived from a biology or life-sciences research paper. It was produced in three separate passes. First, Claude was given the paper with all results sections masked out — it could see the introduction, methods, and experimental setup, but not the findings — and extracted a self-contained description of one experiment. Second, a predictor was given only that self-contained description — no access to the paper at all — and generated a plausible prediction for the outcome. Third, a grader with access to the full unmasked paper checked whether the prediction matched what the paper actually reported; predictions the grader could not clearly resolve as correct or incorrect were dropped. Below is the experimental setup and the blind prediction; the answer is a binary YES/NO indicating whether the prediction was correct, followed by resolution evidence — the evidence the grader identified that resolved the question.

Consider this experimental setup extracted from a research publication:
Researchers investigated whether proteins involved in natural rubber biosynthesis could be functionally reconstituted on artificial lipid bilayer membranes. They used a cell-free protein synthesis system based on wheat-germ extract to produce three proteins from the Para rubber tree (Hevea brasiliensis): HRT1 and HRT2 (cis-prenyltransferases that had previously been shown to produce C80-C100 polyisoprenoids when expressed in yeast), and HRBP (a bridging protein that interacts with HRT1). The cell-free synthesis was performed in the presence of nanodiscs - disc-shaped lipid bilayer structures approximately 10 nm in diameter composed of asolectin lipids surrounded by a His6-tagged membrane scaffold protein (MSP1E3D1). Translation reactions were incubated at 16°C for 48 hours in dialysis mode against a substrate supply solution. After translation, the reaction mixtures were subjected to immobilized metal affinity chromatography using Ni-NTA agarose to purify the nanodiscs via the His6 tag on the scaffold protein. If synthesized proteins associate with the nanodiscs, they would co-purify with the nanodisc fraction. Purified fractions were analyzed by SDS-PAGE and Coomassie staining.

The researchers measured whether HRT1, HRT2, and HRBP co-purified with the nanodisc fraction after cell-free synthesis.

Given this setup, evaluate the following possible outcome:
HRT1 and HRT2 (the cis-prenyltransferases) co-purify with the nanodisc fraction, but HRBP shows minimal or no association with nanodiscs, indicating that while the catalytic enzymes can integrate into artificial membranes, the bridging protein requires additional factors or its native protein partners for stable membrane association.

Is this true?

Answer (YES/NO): NO